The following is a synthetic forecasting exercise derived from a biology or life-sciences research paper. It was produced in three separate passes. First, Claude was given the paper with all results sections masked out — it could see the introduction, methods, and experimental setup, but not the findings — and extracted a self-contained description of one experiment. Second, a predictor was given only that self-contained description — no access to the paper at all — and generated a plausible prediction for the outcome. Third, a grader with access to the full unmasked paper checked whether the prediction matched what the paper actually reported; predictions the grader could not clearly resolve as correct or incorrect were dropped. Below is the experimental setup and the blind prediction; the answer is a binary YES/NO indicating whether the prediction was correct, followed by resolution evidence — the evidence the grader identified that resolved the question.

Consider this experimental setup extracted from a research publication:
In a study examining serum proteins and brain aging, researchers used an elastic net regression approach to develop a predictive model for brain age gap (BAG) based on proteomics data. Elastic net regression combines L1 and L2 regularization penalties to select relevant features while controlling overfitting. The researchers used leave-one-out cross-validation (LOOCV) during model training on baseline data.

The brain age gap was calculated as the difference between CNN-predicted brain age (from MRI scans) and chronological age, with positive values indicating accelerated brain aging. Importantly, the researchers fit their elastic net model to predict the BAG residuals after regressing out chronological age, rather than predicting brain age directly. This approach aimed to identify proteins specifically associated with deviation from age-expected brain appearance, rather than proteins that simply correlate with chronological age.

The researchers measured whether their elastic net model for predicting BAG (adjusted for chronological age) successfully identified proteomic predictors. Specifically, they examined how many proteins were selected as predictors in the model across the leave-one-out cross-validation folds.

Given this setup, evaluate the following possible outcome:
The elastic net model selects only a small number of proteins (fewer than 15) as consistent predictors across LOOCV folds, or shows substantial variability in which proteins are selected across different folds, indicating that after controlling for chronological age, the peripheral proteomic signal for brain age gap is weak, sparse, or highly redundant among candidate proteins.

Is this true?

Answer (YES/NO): YES